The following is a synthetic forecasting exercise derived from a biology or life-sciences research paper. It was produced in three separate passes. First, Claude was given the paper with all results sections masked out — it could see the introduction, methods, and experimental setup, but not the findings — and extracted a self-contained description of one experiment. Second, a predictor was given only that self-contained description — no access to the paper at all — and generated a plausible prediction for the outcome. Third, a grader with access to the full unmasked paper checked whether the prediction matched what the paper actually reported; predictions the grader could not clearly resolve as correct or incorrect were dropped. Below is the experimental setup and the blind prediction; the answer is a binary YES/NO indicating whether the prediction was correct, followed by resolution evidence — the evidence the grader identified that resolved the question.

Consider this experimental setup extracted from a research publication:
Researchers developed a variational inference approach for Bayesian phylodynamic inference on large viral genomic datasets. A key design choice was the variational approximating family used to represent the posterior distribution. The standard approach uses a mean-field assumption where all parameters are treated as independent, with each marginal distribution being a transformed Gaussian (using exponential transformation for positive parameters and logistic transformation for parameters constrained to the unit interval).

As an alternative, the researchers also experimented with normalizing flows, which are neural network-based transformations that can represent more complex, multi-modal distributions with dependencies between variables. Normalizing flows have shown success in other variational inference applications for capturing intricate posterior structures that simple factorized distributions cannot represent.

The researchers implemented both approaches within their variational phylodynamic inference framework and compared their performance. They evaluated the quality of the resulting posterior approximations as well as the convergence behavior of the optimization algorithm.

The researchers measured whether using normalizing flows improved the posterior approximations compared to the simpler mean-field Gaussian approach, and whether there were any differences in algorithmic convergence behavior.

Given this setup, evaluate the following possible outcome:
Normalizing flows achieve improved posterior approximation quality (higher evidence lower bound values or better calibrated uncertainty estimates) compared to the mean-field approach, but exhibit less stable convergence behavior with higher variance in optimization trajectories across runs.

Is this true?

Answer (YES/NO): NO